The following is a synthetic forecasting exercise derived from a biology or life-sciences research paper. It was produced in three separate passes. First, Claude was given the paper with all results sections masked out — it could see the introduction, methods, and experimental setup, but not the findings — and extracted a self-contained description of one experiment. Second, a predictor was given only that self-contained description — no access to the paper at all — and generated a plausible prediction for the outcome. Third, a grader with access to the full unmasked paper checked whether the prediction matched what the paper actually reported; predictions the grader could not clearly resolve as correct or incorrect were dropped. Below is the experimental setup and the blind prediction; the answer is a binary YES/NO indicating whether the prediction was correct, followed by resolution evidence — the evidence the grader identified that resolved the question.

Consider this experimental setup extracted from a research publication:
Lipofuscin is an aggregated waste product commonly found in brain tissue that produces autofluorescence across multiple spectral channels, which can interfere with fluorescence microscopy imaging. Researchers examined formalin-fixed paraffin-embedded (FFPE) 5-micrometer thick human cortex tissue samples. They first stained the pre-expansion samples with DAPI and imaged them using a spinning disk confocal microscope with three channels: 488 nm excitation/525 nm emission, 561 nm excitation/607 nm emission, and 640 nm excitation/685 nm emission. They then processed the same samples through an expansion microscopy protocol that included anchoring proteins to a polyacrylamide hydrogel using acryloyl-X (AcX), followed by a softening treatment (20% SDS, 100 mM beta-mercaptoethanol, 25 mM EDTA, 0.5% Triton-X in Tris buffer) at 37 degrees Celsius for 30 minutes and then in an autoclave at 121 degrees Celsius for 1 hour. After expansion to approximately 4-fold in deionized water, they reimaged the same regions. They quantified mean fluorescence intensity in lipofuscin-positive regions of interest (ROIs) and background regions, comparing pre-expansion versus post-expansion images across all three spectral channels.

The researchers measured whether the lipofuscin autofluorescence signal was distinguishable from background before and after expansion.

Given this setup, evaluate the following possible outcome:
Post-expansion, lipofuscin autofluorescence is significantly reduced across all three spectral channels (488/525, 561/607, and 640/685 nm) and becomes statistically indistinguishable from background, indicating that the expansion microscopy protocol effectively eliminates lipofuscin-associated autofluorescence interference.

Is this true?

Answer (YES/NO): YES